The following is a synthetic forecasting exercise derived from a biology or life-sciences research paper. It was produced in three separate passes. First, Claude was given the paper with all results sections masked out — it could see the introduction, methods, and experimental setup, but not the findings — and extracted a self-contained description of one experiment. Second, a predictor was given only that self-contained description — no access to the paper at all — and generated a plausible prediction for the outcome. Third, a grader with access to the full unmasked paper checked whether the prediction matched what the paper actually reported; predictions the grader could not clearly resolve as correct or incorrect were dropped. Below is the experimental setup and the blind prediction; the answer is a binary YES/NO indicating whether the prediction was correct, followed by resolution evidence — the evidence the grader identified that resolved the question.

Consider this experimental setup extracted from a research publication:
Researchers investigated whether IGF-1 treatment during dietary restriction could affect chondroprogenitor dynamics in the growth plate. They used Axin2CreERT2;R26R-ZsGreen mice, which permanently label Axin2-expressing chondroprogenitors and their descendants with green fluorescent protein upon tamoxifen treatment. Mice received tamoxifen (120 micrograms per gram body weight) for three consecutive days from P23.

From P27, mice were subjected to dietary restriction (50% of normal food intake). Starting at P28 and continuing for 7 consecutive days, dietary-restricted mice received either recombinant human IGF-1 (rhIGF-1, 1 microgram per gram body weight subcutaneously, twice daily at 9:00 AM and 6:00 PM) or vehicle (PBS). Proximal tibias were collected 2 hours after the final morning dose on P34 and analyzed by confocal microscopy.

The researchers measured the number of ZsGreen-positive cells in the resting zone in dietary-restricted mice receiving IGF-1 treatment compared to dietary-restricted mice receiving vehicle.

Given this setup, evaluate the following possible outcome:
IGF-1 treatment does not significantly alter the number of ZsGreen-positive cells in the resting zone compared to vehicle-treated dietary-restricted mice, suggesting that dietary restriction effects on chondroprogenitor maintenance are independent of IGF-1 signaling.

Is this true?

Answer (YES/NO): NO